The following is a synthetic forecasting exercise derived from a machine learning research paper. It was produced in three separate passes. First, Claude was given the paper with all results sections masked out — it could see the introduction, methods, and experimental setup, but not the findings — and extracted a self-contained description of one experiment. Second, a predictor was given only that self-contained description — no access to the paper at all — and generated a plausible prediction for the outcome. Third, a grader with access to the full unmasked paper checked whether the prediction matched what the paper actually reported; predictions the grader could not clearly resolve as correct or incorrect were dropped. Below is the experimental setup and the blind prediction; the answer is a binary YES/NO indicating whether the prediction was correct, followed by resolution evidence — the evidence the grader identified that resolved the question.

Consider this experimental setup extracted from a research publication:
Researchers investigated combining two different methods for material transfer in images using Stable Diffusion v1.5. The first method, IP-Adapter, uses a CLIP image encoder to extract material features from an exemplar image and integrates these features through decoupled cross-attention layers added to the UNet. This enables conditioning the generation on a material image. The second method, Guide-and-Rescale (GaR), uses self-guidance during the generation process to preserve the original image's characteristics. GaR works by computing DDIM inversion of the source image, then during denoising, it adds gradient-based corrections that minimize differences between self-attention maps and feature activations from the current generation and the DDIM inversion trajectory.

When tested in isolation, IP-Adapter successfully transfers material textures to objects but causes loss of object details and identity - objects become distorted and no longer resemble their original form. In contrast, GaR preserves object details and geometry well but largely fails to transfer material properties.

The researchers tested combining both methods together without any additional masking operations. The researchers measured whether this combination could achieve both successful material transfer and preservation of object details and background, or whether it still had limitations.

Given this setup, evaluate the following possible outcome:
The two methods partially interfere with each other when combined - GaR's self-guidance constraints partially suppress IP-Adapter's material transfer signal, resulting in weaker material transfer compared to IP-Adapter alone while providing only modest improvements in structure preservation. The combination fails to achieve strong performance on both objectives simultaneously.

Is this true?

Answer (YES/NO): NO